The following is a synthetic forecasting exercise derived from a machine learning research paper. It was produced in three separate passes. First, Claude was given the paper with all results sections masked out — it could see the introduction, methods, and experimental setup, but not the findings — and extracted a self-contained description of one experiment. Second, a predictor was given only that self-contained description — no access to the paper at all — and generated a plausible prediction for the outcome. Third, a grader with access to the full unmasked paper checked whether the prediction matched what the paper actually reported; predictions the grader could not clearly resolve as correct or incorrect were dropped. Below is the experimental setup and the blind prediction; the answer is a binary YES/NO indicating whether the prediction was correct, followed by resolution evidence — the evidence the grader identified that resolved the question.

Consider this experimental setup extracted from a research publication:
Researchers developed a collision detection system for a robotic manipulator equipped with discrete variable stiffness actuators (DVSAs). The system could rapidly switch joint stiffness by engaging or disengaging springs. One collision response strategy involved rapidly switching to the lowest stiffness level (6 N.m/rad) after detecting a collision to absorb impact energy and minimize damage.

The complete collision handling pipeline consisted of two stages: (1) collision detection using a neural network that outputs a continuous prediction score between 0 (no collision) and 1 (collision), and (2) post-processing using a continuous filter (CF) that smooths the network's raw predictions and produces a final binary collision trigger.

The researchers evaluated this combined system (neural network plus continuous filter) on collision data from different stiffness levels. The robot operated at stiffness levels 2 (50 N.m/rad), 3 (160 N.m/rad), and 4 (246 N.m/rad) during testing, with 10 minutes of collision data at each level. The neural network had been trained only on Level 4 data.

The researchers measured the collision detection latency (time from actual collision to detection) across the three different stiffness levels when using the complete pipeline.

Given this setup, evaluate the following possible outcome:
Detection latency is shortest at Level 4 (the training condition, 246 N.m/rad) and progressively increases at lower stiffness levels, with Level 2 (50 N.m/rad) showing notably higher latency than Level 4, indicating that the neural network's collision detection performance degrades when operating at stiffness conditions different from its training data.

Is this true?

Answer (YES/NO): NO